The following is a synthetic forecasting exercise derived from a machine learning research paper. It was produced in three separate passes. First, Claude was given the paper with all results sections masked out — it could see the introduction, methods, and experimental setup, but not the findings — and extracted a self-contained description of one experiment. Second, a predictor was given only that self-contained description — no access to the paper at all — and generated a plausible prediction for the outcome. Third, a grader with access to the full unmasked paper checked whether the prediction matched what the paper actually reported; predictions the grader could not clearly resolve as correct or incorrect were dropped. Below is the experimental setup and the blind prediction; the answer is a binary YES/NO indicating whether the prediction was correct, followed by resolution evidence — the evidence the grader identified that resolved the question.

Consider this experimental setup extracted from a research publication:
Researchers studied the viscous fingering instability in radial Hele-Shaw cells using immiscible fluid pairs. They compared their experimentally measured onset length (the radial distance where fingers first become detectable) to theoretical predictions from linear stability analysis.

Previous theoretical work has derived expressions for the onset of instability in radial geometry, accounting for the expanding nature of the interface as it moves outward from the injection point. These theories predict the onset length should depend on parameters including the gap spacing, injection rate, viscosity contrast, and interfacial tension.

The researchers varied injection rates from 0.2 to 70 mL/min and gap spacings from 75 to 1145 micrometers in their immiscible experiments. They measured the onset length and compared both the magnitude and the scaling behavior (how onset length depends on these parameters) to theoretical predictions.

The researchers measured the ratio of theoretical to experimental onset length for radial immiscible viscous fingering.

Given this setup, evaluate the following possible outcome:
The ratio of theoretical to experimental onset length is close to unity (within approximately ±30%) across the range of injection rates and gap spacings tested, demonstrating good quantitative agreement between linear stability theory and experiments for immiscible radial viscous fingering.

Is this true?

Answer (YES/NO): NO